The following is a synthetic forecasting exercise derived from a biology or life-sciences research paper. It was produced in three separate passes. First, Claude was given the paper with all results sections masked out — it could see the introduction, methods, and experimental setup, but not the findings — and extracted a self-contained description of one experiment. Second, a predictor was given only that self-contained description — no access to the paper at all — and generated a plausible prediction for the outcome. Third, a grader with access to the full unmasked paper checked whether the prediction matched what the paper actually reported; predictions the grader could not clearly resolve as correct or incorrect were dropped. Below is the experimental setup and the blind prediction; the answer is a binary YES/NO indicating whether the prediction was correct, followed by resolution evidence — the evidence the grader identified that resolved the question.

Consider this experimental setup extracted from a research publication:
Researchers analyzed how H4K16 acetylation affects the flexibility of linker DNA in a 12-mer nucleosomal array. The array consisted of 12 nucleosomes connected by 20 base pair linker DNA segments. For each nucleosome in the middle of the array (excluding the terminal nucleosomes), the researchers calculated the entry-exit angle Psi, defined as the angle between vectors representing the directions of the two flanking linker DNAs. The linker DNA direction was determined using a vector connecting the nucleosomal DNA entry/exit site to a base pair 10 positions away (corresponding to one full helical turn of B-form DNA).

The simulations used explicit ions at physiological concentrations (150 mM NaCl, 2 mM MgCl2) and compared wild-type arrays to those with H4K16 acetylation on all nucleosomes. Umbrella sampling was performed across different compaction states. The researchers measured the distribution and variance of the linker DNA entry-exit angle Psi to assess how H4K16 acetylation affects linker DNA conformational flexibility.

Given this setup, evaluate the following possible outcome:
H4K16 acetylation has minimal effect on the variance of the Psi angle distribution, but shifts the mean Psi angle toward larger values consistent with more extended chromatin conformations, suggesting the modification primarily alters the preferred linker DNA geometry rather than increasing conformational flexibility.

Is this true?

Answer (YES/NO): NO